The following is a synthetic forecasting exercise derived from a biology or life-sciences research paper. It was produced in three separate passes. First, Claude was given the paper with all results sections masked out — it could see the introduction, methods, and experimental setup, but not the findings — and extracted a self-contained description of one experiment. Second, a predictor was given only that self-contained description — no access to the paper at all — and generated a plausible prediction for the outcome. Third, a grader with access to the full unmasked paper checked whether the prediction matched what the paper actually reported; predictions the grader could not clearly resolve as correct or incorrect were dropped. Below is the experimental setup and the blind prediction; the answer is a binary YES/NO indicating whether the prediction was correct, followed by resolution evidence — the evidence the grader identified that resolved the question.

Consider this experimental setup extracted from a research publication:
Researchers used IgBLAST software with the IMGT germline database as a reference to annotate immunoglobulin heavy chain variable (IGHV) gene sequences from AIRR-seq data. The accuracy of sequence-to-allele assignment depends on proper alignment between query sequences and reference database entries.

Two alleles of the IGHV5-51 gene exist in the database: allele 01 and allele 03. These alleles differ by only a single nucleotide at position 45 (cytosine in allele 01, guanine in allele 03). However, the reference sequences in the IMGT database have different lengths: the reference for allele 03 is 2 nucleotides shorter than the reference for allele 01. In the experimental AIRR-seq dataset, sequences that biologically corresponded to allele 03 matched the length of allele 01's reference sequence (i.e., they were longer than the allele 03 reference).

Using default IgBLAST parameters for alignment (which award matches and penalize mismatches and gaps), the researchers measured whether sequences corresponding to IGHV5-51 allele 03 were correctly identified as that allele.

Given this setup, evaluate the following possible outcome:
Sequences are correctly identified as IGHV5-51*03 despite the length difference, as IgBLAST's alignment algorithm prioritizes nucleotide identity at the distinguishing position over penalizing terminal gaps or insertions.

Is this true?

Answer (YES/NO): NO